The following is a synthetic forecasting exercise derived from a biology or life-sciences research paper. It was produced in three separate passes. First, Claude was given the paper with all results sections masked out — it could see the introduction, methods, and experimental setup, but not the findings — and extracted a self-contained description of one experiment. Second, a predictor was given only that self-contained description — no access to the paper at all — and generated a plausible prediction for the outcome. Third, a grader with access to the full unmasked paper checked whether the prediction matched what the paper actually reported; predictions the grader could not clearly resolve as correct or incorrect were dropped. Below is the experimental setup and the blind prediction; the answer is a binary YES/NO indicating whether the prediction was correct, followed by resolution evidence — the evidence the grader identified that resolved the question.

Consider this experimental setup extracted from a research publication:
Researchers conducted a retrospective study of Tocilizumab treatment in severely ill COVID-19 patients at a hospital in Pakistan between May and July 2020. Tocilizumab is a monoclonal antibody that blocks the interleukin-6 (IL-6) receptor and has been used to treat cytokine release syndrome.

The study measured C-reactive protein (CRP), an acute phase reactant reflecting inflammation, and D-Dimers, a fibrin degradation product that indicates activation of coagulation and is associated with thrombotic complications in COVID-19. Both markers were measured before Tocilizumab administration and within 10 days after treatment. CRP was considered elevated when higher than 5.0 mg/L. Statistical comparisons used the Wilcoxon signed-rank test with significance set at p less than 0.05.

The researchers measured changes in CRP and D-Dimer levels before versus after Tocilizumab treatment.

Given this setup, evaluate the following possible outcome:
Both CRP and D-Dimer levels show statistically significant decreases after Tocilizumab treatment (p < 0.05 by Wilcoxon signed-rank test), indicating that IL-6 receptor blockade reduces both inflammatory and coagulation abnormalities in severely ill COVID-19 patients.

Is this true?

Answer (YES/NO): NO